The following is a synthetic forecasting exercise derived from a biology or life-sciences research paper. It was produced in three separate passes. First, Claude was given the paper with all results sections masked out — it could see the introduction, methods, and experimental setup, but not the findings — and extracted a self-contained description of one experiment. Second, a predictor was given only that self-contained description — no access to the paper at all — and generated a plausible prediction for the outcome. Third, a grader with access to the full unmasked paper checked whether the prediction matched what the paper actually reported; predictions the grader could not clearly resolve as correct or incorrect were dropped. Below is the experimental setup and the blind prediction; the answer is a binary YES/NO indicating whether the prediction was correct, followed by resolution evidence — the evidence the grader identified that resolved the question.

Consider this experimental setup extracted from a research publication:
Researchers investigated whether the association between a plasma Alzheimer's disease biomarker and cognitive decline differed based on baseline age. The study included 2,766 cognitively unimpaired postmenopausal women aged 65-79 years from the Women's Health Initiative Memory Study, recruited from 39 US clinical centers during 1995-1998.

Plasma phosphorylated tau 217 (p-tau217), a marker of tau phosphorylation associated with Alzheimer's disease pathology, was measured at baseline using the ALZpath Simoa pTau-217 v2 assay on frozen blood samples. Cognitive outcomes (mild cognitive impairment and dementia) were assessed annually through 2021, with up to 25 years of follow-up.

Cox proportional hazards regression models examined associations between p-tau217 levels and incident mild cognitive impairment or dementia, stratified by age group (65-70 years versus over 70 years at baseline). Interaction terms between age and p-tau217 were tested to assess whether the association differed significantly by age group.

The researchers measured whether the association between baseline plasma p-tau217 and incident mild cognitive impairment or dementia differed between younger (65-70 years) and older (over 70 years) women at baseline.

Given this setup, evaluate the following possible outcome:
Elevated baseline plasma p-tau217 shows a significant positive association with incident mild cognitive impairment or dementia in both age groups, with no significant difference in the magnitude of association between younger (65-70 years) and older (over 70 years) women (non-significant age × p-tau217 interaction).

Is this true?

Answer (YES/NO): NO